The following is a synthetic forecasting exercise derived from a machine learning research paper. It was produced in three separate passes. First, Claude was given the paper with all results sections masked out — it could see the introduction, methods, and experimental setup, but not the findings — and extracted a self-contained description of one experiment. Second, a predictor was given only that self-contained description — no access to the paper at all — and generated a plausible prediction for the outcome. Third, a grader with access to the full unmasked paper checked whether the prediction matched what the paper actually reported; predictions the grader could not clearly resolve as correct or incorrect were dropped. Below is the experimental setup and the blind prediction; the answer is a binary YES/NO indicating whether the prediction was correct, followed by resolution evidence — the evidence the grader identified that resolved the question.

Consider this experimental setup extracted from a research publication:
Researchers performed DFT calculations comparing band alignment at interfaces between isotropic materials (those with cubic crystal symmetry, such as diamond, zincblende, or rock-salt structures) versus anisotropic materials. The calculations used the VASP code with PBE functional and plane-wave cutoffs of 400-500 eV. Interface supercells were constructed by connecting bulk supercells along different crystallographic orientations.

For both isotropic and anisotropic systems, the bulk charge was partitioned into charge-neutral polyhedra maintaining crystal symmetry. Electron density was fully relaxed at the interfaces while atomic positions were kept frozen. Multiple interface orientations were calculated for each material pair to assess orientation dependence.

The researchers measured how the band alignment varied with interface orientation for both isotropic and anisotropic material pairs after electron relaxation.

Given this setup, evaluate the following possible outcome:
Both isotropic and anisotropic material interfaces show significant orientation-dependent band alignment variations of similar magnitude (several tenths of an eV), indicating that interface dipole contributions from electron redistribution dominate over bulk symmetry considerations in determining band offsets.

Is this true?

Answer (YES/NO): NO